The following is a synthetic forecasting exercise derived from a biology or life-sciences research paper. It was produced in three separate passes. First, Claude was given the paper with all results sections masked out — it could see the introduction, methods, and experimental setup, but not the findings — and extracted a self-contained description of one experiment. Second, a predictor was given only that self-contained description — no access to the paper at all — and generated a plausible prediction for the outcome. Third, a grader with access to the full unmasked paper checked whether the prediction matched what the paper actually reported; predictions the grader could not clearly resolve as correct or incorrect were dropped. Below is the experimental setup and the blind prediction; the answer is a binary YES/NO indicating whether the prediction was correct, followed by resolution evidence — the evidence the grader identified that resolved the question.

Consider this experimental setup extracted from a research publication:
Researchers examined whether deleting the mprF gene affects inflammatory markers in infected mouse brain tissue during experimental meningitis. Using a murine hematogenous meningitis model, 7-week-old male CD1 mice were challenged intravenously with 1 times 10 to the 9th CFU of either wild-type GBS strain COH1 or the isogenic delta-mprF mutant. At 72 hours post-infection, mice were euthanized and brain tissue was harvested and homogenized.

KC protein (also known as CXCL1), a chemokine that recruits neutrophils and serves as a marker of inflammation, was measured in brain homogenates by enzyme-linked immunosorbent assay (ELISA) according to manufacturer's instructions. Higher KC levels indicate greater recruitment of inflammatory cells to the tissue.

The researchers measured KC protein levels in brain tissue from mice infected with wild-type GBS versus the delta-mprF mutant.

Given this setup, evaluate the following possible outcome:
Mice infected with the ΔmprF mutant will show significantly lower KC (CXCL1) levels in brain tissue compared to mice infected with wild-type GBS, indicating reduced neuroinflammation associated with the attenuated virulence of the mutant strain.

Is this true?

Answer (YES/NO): YES